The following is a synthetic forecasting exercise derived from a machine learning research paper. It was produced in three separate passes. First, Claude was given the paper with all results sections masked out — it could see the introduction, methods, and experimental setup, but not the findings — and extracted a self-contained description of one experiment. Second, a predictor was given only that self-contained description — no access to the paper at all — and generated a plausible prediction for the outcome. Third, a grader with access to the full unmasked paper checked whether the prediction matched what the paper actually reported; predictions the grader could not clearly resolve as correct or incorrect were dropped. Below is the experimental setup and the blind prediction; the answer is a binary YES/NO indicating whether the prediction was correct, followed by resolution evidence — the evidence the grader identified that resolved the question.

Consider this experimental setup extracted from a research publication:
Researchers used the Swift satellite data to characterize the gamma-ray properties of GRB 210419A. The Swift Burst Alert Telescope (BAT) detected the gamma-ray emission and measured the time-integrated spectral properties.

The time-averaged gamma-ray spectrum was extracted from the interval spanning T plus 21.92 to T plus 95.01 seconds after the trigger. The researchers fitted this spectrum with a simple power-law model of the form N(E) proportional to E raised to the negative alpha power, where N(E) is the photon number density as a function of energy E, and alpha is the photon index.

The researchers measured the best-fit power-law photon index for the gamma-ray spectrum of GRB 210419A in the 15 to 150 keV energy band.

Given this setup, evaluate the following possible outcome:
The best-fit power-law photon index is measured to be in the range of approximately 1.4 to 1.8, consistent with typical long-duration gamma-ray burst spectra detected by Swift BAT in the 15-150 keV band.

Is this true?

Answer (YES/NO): NO